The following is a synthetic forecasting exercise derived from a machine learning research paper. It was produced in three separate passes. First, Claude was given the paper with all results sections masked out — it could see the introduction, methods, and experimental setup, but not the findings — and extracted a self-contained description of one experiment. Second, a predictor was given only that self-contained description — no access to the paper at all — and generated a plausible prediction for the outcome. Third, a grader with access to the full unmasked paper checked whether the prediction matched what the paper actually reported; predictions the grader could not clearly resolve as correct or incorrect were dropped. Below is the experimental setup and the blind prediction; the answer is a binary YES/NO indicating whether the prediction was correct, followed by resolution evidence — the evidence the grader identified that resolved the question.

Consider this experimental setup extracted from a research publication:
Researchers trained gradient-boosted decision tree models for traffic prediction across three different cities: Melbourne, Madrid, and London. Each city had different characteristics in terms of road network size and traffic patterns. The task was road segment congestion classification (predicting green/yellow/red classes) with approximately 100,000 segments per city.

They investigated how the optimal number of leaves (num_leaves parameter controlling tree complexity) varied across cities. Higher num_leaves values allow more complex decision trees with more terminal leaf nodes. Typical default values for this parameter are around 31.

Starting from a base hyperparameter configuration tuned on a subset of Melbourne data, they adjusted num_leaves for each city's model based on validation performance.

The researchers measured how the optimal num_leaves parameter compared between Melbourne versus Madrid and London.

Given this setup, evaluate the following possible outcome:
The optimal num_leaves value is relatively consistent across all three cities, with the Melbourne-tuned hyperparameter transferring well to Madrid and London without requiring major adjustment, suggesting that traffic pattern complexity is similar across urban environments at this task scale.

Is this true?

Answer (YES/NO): NO